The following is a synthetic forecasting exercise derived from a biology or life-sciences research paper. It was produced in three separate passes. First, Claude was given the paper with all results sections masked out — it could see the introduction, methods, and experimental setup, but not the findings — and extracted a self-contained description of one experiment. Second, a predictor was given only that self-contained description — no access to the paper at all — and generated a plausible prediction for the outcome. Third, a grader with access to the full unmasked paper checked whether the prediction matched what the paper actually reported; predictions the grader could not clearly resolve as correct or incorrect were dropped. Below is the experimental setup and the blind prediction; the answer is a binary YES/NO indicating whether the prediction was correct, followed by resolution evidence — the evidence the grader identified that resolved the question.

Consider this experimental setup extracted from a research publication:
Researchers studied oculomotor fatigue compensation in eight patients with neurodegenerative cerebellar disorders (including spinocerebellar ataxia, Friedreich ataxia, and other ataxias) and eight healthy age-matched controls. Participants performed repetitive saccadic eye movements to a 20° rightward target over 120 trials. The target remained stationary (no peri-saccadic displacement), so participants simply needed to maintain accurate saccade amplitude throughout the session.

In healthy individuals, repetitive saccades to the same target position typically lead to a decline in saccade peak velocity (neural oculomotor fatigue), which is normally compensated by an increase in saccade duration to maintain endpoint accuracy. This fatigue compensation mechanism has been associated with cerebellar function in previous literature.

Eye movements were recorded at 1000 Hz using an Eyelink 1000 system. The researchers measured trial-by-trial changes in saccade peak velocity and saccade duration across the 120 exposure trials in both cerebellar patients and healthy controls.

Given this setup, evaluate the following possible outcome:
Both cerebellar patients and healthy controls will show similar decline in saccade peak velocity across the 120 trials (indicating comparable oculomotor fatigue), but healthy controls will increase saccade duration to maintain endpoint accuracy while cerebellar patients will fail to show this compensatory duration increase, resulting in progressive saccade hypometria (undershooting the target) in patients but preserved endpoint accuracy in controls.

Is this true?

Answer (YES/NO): NO